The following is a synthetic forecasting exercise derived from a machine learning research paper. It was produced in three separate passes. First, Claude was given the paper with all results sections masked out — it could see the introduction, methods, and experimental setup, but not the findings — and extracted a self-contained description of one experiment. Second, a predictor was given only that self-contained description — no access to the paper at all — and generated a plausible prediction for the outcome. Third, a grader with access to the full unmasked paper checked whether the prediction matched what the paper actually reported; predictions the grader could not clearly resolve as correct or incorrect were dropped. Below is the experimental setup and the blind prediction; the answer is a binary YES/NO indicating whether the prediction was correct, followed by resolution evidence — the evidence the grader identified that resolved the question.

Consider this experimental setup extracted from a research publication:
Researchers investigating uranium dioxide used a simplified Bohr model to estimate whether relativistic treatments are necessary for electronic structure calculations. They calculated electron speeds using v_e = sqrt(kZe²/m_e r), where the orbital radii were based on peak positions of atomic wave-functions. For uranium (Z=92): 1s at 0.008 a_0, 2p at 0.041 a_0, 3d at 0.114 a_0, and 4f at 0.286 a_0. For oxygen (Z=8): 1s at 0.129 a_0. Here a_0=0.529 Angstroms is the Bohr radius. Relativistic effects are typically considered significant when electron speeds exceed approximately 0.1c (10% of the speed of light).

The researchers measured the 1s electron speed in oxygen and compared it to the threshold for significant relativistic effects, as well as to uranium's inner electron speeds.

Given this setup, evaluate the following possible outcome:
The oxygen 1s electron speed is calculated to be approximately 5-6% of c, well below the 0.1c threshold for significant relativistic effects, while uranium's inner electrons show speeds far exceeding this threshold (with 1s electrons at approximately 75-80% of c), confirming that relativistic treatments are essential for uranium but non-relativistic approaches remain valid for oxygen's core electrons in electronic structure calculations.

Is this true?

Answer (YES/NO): YES